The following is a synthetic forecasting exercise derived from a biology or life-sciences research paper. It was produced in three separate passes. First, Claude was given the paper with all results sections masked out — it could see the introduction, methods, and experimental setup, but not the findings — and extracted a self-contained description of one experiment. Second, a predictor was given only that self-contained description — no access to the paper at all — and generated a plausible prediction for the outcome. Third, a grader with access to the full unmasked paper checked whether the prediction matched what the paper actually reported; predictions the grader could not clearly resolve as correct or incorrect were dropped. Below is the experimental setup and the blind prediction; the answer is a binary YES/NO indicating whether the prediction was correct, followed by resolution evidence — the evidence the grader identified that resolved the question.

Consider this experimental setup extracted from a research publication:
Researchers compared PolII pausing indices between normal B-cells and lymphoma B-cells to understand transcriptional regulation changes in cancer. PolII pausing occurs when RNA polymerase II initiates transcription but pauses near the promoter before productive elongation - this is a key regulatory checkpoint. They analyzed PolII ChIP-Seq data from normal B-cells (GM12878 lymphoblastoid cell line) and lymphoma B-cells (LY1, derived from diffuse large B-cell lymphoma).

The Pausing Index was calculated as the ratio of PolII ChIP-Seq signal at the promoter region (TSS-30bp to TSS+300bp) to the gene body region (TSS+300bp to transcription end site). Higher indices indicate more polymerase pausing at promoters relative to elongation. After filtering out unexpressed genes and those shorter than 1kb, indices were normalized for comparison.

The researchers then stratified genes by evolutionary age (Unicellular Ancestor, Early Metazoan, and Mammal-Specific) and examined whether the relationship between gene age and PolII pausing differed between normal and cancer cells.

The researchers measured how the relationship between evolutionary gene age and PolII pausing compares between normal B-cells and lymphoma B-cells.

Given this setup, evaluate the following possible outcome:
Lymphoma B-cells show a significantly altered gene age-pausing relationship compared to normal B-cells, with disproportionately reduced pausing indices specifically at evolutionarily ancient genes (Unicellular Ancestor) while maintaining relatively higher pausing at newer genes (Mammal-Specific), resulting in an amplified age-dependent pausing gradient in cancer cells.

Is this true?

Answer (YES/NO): NO